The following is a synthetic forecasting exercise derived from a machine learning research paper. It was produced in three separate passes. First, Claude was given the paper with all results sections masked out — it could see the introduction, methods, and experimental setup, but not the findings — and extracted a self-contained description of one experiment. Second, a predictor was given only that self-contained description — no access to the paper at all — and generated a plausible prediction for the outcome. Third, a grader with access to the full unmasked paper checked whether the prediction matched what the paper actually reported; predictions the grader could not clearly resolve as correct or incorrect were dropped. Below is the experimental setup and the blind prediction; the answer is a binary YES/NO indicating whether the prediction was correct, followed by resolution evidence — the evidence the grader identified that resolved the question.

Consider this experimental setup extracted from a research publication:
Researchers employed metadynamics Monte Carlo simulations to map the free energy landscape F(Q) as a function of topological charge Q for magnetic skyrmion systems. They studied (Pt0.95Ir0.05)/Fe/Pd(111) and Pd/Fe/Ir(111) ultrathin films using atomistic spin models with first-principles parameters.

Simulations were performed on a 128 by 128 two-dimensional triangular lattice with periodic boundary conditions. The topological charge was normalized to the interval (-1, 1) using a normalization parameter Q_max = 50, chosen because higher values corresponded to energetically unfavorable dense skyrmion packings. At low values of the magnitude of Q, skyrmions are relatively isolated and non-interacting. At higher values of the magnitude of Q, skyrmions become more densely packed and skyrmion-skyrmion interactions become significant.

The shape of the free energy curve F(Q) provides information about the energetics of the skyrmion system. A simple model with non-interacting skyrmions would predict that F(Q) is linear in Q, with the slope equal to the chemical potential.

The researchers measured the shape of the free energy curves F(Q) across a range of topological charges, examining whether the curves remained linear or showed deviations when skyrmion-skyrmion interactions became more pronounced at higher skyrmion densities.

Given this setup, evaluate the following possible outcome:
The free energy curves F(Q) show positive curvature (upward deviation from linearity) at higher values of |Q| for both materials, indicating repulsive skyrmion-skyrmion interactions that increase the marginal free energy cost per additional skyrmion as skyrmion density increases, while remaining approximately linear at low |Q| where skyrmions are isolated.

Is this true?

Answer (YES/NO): YES